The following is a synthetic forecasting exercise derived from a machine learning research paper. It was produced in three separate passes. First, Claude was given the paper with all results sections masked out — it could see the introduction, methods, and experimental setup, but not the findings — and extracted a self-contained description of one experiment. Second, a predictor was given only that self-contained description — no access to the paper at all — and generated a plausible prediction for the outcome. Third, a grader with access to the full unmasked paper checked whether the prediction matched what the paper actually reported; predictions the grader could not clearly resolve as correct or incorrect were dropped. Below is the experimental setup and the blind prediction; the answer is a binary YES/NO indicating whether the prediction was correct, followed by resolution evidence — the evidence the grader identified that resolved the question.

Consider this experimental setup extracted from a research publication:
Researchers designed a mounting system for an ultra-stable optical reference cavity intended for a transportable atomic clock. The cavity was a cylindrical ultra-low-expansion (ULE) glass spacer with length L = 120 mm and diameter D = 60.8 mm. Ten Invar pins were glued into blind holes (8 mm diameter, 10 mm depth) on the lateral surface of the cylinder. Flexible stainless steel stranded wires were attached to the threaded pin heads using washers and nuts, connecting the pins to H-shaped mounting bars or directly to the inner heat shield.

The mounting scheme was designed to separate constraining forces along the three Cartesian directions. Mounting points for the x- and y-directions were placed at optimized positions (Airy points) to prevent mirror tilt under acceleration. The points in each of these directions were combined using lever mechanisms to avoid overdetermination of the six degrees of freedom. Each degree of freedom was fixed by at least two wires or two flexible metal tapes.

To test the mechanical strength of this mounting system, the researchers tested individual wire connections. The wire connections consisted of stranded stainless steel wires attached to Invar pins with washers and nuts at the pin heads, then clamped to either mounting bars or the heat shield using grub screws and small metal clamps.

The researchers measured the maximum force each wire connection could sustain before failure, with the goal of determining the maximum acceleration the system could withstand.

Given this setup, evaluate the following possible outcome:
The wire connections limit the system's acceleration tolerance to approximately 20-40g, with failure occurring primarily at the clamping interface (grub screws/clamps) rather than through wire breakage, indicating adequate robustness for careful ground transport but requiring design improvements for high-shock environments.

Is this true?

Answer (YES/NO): NO